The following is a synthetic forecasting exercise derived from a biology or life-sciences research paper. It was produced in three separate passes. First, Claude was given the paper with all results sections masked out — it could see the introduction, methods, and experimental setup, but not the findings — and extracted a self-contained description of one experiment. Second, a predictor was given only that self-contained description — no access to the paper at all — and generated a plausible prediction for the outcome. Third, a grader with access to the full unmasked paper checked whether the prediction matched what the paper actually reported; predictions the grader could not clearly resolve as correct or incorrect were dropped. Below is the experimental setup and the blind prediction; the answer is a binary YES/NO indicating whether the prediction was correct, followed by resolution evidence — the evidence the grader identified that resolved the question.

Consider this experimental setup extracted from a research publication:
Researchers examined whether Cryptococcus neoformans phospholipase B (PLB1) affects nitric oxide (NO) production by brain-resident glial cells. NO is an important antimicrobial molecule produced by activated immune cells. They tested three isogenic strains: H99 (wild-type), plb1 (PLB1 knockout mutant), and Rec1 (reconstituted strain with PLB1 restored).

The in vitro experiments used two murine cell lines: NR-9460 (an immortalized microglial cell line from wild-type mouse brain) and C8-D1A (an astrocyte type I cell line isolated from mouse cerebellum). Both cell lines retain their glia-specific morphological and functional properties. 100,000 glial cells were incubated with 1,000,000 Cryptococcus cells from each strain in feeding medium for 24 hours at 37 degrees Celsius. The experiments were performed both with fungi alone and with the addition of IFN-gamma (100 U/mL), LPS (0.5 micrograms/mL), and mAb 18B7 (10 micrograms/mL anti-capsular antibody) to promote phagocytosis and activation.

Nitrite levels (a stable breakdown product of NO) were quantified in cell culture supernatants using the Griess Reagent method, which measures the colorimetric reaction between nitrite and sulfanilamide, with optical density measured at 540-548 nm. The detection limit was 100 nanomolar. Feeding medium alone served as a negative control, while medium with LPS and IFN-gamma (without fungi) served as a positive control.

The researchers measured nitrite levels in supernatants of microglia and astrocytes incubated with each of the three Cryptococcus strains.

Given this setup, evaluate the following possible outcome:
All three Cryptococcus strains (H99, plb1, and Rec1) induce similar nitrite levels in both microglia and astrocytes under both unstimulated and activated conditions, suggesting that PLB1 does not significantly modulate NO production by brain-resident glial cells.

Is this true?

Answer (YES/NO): YES